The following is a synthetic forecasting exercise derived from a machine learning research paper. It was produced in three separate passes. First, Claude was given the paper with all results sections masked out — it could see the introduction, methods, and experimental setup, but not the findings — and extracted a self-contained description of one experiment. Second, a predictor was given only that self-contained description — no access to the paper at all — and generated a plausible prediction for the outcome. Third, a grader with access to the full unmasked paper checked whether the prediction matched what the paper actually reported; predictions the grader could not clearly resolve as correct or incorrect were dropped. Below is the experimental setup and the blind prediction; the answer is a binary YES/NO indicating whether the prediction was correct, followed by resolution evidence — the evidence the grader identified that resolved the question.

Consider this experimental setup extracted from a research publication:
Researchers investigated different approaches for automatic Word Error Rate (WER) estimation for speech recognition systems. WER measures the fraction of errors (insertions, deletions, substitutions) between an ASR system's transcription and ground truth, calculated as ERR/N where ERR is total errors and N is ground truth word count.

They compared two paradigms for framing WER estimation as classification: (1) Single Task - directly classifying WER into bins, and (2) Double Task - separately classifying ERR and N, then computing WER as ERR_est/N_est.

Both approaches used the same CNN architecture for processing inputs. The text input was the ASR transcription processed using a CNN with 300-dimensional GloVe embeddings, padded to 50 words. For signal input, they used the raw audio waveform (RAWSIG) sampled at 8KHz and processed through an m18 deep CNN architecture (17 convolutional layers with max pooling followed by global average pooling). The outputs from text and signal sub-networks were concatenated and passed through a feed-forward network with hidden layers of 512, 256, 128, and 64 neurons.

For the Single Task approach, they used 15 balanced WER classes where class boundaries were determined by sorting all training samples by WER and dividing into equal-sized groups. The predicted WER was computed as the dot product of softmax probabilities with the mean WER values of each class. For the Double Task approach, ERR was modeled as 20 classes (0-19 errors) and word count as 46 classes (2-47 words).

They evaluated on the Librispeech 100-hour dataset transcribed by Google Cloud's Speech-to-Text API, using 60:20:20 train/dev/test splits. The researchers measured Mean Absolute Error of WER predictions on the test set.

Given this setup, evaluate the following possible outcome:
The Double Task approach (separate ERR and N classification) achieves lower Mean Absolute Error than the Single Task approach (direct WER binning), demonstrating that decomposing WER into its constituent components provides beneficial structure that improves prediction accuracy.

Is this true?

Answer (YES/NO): NO